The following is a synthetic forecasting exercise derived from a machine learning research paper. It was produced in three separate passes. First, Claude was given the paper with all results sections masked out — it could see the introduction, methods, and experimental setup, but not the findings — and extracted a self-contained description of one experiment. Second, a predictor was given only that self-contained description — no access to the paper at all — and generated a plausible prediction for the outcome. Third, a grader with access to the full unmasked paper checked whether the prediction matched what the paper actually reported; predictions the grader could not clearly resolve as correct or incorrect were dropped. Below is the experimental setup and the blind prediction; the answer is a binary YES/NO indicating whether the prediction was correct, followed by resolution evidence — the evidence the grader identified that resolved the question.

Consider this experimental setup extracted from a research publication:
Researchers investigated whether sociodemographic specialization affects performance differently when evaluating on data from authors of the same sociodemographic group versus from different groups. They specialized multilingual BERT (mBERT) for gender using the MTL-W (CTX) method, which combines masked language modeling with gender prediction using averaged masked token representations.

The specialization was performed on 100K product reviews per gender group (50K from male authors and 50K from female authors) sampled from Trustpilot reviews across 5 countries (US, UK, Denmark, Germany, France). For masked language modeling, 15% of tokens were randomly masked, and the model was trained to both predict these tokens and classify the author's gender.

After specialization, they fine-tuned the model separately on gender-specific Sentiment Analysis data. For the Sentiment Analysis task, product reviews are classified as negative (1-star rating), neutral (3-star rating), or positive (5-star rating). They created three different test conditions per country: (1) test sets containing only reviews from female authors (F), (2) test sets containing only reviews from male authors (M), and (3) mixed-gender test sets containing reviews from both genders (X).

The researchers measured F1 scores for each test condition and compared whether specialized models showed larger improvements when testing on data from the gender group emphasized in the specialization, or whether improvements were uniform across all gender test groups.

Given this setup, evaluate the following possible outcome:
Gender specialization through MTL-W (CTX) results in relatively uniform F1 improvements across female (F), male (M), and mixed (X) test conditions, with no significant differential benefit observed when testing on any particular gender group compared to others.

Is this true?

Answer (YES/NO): YES